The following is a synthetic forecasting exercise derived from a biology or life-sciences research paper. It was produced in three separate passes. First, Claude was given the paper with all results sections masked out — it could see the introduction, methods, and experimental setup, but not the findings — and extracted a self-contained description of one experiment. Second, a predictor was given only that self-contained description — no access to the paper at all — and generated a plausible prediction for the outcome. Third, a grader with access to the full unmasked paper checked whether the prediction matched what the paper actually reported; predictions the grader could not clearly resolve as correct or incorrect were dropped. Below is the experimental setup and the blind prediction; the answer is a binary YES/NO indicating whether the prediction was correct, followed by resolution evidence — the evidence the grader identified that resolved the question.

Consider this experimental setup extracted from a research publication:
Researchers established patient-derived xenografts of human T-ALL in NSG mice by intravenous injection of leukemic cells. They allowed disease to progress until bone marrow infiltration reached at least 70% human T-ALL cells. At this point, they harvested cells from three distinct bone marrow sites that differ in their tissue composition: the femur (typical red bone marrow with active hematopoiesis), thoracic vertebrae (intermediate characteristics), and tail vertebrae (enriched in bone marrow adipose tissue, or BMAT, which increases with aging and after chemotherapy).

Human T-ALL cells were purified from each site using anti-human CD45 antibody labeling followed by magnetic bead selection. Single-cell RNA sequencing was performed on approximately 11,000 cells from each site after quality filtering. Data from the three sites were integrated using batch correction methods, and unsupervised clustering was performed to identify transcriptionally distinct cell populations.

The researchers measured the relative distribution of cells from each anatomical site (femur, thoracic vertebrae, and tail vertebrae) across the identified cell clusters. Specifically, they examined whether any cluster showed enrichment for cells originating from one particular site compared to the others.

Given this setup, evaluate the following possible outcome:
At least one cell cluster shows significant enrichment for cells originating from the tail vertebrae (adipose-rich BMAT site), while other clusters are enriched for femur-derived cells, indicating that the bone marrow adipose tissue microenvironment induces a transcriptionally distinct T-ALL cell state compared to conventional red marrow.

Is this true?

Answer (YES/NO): NO